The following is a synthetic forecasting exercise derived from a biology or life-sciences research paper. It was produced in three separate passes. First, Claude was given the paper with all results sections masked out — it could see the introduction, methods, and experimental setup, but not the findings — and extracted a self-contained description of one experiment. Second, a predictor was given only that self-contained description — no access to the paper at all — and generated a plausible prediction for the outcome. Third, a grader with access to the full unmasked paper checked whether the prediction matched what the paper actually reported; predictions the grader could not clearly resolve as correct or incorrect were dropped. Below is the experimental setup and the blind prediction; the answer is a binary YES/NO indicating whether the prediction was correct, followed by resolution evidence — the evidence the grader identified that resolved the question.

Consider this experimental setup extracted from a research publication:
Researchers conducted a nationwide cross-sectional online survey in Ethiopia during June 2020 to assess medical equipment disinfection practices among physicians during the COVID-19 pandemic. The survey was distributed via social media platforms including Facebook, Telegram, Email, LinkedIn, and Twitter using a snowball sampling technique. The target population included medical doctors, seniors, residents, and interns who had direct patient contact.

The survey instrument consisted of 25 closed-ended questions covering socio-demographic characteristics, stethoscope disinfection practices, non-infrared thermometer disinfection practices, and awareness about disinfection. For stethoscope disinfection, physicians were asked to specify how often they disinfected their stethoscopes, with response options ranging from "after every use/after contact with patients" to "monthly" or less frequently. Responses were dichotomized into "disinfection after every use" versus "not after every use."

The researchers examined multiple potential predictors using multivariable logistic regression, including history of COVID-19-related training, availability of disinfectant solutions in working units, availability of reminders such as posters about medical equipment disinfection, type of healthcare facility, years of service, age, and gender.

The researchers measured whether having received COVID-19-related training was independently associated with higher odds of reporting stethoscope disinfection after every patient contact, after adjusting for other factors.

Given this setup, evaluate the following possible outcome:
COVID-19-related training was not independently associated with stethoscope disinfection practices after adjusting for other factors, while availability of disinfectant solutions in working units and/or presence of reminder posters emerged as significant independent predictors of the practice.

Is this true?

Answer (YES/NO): NO